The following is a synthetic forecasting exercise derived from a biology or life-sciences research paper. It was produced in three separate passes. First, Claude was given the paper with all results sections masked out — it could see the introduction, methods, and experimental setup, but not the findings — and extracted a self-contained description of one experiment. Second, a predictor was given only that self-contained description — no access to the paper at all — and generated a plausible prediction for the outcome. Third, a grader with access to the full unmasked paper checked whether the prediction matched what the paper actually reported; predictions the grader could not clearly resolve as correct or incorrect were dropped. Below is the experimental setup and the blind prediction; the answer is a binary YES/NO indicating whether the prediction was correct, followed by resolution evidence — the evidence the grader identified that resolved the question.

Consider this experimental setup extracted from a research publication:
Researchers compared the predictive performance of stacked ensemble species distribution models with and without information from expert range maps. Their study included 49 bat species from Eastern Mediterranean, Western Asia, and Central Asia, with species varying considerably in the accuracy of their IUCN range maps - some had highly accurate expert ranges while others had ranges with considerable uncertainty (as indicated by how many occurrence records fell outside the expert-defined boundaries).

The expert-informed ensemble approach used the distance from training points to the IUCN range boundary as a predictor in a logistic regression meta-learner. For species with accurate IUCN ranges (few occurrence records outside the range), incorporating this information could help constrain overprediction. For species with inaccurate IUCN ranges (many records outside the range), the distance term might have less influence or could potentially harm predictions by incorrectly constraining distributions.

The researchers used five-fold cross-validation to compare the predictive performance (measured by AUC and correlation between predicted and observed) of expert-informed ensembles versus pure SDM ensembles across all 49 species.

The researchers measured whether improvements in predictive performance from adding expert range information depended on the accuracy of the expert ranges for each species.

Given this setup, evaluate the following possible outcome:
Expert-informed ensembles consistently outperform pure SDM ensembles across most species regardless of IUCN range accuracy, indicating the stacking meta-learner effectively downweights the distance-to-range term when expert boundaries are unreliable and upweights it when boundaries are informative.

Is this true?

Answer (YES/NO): NO